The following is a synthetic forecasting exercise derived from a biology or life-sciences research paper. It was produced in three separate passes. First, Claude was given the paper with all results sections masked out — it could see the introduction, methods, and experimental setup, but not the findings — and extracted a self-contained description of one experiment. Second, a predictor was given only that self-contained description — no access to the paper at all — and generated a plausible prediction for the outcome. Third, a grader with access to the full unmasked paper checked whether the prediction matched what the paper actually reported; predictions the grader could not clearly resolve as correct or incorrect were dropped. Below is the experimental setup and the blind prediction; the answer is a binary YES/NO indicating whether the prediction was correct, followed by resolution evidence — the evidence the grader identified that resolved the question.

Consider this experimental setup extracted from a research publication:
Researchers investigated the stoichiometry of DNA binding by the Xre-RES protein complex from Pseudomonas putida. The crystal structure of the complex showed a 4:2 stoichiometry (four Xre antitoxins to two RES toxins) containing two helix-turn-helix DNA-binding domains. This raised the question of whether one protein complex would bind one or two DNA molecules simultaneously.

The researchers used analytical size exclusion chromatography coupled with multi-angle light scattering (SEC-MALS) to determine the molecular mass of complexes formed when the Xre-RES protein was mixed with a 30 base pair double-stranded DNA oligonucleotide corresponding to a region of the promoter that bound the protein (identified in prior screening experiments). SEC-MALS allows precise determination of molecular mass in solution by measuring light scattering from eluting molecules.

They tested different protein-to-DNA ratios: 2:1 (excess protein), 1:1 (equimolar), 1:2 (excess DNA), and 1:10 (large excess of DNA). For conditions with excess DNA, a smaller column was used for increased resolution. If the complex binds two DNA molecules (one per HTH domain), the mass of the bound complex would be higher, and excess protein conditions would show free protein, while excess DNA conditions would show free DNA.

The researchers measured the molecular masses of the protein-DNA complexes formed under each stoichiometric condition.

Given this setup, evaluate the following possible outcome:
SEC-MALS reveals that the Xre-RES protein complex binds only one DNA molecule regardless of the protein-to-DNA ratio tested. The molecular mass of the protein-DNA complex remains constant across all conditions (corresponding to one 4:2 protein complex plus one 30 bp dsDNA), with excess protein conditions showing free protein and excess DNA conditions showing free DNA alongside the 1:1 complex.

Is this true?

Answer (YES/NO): YES